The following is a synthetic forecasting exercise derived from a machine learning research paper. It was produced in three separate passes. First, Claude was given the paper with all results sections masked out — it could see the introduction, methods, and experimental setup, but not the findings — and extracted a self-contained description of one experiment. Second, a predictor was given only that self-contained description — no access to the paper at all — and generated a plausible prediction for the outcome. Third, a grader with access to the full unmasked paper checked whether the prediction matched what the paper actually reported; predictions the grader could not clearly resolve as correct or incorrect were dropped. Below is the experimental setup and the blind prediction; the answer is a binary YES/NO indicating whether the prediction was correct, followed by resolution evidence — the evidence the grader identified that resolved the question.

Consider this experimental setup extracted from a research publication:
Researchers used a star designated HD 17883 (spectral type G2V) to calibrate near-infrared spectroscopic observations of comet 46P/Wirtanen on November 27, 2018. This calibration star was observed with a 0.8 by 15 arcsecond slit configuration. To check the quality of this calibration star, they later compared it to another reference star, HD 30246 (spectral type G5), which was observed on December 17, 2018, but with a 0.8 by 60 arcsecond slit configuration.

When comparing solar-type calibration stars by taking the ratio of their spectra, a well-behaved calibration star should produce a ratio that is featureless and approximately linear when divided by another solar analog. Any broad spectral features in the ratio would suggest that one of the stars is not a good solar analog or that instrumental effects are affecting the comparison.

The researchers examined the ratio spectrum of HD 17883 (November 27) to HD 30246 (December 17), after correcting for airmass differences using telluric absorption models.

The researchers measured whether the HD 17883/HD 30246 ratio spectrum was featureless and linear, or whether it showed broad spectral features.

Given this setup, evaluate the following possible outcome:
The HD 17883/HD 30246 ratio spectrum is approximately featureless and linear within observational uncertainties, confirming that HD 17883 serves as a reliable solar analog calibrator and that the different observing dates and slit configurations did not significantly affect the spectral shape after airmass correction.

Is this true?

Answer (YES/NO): NO